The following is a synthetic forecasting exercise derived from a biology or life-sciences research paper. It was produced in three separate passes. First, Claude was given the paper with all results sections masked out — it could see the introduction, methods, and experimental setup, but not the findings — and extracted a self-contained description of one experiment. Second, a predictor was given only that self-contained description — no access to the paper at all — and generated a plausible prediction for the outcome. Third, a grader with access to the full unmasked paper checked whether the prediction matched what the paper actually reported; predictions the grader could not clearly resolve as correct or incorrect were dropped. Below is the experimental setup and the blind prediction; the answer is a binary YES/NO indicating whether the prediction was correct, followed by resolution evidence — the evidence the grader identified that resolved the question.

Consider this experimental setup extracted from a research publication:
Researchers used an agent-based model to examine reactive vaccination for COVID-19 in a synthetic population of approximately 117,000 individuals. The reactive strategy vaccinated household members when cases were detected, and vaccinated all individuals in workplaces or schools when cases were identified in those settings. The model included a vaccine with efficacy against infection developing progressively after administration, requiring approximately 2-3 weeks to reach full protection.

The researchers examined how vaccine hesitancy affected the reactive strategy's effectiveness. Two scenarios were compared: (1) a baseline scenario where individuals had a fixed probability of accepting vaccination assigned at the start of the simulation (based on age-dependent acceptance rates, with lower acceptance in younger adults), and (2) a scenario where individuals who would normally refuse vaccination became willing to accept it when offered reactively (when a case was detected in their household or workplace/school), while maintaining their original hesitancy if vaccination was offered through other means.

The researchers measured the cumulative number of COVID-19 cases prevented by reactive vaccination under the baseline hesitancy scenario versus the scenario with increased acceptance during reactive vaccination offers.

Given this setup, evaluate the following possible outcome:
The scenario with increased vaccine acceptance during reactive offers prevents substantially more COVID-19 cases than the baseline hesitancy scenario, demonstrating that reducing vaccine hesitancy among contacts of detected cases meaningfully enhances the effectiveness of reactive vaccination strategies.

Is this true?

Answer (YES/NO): YES